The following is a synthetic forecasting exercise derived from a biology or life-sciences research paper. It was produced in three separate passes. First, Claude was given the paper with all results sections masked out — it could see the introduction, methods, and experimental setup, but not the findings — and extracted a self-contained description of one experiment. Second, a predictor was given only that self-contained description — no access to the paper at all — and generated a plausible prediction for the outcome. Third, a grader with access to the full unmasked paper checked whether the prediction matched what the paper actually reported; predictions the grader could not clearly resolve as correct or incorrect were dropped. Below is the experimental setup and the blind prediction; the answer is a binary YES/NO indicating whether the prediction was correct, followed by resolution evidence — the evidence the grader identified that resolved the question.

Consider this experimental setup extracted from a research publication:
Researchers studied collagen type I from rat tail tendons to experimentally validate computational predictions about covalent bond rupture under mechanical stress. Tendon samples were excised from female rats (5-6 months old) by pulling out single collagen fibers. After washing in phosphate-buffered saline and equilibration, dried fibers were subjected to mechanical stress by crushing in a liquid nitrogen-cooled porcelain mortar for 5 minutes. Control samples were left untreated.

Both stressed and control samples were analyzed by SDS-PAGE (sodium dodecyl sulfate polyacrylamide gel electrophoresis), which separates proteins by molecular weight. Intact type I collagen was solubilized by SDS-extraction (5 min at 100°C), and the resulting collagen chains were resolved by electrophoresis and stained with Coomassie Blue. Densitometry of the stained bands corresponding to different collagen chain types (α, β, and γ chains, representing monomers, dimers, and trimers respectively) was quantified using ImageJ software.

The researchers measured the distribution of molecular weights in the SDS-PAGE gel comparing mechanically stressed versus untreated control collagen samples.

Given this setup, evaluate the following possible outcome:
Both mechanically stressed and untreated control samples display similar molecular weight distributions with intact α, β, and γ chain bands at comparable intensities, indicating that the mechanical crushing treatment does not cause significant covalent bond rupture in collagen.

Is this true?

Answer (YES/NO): NO